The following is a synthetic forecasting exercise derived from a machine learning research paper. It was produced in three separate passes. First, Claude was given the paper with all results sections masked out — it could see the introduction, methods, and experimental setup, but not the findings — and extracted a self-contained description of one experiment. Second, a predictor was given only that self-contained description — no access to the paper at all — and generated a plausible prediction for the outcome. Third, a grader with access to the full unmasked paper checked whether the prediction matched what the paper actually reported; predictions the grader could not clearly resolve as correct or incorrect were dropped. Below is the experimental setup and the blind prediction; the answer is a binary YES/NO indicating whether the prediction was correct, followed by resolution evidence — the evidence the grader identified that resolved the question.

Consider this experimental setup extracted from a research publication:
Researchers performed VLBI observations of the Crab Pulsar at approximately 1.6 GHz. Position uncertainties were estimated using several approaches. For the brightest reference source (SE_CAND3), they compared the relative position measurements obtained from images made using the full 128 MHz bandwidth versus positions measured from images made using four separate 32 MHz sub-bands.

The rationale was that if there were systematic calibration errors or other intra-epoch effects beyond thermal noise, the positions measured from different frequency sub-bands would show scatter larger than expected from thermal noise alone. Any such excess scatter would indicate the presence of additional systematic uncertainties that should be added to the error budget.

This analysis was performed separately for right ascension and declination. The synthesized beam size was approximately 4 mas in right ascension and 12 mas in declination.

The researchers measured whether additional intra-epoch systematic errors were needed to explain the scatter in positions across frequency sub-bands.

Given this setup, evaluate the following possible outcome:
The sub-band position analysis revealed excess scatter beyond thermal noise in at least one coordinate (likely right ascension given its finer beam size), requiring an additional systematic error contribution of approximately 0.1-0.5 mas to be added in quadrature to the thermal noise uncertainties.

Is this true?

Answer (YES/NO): NO